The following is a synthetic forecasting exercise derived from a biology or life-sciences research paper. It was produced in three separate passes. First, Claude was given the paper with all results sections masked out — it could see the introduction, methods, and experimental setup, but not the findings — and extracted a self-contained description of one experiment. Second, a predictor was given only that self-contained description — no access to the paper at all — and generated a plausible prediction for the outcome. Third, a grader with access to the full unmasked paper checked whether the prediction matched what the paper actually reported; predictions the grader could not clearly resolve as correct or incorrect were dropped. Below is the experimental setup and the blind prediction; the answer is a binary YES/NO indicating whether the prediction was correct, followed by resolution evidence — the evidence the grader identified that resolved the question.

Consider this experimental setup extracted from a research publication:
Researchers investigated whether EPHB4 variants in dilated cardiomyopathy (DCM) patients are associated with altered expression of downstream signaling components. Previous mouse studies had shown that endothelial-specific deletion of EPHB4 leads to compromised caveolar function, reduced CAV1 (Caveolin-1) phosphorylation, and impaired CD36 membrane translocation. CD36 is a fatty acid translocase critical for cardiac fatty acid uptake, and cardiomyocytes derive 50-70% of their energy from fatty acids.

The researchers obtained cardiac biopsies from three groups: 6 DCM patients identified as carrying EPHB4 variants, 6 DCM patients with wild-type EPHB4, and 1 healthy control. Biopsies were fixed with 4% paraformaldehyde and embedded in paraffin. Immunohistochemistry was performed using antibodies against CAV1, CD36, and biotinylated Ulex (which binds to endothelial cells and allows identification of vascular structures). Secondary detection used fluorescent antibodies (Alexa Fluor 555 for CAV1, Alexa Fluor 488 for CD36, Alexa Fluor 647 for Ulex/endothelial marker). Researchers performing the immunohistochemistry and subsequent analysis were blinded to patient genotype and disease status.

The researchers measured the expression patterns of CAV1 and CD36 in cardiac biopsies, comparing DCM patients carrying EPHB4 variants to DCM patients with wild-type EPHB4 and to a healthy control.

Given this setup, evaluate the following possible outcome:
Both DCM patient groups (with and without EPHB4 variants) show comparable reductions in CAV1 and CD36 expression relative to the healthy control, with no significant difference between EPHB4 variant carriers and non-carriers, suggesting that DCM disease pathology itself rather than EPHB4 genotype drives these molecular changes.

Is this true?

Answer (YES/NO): NO